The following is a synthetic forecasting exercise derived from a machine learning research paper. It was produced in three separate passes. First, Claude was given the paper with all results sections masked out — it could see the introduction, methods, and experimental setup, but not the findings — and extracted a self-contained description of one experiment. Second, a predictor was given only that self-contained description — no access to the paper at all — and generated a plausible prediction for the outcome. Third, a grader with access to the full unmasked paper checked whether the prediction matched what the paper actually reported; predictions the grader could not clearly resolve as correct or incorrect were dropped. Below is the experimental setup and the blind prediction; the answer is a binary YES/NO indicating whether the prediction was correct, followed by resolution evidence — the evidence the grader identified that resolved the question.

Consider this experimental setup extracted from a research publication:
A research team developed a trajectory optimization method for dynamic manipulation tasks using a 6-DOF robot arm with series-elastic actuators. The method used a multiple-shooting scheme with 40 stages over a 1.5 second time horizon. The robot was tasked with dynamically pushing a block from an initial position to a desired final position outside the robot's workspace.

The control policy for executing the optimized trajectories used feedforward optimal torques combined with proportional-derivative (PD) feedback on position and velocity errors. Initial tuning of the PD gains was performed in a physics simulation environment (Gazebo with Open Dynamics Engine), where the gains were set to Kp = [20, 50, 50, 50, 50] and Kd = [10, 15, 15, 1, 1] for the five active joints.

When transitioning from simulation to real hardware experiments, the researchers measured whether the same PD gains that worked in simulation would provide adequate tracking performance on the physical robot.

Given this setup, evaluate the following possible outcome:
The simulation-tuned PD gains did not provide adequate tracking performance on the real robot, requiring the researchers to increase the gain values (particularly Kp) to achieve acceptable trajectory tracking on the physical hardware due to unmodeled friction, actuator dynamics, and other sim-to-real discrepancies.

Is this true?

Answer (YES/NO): YES